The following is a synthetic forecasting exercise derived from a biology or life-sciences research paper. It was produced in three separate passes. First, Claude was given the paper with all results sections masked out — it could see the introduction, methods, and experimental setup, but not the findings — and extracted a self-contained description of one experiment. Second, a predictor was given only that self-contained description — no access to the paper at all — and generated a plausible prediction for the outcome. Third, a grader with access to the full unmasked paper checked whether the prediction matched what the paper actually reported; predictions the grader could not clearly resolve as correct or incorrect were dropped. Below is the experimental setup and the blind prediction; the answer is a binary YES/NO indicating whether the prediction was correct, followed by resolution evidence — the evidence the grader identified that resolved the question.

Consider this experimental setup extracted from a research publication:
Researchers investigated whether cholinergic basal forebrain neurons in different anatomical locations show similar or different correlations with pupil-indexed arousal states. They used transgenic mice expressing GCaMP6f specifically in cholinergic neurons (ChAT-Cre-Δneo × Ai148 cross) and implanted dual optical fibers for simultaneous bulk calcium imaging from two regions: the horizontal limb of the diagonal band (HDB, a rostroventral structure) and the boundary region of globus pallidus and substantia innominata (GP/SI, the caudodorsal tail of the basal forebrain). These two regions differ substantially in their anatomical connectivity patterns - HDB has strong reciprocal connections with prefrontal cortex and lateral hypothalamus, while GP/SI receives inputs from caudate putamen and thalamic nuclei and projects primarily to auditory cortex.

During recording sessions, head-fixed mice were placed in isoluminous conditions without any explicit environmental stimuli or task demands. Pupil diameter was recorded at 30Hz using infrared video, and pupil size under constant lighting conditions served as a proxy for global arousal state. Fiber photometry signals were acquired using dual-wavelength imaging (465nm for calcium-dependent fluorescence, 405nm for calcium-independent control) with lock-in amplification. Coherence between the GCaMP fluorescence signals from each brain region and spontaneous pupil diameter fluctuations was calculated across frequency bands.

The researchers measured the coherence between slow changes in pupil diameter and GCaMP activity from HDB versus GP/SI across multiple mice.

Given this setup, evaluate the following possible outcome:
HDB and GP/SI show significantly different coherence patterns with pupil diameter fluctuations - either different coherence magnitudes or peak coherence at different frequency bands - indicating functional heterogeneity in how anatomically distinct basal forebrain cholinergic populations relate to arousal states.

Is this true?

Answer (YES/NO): YES